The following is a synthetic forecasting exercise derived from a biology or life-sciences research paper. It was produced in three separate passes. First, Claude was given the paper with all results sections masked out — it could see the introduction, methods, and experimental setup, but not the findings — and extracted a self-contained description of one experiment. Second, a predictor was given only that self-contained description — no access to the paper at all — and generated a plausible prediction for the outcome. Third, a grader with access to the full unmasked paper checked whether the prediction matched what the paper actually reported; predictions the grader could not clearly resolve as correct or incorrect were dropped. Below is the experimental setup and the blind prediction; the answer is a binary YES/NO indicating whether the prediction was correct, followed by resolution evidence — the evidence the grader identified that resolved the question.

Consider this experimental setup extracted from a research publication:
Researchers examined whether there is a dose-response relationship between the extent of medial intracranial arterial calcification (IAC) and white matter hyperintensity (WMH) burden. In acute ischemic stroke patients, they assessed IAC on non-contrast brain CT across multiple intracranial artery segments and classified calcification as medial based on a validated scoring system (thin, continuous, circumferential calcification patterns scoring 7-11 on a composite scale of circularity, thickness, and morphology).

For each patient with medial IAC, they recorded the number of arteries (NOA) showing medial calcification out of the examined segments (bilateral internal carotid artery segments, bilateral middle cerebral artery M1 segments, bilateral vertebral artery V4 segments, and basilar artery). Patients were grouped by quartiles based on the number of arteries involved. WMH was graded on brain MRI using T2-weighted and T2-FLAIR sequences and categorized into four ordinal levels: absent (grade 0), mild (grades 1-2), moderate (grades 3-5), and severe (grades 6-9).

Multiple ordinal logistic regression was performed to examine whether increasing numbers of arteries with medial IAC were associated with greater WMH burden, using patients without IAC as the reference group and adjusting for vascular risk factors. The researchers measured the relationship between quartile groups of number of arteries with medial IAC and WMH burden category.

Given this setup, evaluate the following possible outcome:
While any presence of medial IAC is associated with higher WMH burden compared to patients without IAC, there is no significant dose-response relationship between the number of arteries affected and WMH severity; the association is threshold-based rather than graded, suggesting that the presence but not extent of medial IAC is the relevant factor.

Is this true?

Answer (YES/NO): NO